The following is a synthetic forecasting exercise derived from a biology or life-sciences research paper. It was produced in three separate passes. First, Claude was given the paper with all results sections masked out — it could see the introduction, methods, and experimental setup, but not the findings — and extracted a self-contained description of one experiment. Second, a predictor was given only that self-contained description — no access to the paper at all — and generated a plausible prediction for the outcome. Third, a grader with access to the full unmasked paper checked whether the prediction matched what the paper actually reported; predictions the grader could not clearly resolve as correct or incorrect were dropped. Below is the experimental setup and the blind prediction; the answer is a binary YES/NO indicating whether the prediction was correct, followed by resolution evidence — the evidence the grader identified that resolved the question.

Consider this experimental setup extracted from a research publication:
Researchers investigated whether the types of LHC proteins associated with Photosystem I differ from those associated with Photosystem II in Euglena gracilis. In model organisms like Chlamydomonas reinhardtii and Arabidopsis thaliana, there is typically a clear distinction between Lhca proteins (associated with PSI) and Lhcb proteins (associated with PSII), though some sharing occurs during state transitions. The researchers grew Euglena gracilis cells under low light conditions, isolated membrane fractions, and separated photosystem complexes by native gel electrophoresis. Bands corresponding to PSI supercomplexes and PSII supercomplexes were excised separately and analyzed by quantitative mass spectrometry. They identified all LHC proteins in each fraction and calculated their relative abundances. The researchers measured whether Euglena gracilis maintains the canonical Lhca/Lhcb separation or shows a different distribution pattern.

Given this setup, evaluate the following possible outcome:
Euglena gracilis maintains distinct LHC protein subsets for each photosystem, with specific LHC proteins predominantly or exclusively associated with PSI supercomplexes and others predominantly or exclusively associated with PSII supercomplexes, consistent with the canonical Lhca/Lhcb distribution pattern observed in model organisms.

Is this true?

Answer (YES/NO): NO